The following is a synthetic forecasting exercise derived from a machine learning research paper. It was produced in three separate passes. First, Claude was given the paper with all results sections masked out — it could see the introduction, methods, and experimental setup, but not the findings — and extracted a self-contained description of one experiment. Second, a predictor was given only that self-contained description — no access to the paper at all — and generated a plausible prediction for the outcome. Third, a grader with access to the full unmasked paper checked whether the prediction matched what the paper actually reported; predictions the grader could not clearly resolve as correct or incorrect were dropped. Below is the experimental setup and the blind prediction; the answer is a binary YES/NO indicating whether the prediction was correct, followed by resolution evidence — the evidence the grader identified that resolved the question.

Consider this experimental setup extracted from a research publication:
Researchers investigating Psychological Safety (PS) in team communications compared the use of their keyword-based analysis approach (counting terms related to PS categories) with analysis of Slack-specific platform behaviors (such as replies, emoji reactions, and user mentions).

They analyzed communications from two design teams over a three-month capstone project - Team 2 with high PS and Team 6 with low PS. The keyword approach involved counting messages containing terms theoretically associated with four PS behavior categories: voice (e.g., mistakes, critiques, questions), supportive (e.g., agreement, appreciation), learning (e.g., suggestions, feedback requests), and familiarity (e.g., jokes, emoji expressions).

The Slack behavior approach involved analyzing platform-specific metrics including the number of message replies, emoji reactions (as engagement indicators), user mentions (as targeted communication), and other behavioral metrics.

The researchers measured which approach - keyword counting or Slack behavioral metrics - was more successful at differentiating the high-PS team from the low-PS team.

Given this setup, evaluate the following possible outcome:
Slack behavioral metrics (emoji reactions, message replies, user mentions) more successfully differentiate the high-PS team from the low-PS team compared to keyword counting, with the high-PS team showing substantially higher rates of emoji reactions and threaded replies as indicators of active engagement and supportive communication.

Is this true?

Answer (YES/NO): YES